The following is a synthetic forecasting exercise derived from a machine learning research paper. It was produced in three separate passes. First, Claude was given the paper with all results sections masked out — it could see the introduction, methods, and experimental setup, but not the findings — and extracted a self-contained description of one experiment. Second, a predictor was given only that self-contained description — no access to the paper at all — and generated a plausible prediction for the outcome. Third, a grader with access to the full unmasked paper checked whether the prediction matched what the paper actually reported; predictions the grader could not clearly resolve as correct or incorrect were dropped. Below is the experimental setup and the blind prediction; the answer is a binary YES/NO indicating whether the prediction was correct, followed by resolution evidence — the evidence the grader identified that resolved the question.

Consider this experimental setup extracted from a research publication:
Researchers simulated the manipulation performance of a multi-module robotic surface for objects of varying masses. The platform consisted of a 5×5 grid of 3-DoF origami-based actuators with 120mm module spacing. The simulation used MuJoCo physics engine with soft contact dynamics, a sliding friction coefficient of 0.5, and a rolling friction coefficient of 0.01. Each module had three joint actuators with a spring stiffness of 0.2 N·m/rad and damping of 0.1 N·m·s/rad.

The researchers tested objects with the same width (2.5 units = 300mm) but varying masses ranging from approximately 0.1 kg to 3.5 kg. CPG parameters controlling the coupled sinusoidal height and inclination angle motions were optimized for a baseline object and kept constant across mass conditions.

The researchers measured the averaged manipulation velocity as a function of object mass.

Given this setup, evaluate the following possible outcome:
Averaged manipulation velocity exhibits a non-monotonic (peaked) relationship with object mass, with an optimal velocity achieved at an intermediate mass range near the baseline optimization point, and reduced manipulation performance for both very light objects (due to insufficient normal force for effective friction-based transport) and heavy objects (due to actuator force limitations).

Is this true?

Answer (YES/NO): NO